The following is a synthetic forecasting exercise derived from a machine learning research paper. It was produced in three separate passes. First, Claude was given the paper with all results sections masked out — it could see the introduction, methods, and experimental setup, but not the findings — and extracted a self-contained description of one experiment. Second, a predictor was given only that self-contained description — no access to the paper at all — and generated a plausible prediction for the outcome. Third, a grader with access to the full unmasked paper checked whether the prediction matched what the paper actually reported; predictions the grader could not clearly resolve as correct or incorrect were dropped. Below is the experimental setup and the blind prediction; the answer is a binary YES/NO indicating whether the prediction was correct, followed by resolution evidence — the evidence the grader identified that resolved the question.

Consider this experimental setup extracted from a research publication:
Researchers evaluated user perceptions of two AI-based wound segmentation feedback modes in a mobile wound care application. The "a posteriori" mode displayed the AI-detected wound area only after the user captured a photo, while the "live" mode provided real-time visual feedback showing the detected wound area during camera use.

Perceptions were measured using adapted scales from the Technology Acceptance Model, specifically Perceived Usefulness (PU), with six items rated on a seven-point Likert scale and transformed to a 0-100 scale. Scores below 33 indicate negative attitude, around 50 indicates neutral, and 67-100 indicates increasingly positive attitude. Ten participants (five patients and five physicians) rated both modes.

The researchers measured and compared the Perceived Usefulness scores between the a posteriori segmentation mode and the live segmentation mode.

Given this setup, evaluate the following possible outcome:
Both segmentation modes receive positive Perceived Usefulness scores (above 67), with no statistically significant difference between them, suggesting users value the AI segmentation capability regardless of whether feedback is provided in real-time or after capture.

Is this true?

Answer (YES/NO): YES